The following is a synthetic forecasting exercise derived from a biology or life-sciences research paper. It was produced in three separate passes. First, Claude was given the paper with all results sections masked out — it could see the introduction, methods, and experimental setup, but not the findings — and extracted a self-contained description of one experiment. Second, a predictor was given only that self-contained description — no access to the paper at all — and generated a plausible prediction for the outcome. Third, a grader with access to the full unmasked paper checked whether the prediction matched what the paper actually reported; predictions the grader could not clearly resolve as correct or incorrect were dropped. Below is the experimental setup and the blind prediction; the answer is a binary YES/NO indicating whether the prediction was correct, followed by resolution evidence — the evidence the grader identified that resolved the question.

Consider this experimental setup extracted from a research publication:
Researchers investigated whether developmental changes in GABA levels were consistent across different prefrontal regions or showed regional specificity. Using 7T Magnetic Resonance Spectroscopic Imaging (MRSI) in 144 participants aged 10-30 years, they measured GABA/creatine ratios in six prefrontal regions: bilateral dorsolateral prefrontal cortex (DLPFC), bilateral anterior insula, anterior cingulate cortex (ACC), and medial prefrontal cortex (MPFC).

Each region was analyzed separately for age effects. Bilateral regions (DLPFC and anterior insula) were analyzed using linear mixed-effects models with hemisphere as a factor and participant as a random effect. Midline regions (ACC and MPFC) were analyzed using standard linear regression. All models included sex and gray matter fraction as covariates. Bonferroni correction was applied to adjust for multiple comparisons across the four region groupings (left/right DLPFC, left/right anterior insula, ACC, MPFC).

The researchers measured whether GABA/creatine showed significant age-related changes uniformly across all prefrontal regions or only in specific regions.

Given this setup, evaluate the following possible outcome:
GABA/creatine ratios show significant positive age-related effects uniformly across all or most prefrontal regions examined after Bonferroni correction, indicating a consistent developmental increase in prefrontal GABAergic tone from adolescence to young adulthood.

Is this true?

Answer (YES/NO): NO